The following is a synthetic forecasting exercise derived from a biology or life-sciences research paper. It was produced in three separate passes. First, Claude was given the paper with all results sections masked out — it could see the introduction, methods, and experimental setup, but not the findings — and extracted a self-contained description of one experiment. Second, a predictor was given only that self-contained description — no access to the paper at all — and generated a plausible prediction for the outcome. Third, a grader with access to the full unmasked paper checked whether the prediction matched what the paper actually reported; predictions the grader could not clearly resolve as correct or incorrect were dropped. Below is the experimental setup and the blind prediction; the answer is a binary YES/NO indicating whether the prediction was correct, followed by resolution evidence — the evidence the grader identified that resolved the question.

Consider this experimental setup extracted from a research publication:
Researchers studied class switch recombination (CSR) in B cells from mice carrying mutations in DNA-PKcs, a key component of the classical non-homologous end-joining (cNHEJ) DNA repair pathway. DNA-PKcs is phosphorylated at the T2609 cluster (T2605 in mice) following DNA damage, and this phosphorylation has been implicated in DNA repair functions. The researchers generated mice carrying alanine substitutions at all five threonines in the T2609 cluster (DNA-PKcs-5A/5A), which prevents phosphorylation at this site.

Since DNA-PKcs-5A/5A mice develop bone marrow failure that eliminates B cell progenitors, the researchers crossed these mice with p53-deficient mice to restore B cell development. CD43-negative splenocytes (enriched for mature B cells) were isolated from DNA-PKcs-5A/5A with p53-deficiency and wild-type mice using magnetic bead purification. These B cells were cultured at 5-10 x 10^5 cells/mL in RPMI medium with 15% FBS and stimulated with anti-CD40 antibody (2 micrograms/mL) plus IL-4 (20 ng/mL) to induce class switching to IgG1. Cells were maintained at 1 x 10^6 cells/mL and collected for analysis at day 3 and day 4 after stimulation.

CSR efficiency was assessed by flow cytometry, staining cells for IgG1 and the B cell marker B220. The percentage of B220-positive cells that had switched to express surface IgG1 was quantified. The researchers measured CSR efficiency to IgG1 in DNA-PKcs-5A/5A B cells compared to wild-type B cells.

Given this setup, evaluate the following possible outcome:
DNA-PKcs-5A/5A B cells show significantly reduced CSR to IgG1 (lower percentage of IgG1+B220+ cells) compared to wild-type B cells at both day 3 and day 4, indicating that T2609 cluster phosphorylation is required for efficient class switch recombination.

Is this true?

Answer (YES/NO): NO